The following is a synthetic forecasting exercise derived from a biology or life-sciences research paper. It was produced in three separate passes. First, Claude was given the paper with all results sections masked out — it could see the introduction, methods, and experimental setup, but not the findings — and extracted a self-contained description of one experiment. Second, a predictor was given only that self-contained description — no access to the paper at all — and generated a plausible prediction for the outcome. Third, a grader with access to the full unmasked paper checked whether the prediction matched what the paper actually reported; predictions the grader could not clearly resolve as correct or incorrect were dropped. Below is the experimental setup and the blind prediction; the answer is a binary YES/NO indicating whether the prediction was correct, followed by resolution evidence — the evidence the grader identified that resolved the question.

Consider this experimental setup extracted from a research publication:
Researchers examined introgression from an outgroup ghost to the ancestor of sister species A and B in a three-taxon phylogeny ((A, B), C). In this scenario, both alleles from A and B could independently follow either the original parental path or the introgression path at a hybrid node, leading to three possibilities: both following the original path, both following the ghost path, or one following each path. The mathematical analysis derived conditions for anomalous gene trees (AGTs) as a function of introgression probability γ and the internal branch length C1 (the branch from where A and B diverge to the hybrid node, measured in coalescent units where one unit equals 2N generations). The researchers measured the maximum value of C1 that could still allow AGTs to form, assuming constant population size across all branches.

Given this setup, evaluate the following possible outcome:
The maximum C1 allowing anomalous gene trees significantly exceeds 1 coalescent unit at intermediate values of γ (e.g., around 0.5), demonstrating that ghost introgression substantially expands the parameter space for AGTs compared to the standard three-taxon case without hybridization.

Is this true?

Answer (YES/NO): NO